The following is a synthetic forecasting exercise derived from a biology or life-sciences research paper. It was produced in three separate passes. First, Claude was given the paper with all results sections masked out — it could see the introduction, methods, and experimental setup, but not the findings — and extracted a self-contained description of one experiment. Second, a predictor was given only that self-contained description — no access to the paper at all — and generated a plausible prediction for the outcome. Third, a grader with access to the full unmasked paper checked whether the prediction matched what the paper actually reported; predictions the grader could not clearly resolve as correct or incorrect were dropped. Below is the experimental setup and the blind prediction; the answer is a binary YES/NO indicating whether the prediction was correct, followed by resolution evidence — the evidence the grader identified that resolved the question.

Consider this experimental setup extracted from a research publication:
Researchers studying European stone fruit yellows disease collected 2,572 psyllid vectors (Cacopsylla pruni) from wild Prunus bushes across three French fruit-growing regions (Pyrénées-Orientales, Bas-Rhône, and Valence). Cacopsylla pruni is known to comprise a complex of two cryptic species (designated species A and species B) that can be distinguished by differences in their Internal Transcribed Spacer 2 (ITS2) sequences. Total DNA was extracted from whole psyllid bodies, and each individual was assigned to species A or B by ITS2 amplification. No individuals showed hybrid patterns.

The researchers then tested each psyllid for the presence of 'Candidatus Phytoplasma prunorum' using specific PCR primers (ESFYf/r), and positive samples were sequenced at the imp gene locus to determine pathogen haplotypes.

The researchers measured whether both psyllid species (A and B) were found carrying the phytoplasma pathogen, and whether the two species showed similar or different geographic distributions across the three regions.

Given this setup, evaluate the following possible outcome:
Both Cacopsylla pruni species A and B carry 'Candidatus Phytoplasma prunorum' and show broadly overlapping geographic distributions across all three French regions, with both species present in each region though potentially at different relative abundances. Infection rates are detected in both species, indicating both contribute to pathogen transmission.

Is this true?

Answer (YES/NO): NO